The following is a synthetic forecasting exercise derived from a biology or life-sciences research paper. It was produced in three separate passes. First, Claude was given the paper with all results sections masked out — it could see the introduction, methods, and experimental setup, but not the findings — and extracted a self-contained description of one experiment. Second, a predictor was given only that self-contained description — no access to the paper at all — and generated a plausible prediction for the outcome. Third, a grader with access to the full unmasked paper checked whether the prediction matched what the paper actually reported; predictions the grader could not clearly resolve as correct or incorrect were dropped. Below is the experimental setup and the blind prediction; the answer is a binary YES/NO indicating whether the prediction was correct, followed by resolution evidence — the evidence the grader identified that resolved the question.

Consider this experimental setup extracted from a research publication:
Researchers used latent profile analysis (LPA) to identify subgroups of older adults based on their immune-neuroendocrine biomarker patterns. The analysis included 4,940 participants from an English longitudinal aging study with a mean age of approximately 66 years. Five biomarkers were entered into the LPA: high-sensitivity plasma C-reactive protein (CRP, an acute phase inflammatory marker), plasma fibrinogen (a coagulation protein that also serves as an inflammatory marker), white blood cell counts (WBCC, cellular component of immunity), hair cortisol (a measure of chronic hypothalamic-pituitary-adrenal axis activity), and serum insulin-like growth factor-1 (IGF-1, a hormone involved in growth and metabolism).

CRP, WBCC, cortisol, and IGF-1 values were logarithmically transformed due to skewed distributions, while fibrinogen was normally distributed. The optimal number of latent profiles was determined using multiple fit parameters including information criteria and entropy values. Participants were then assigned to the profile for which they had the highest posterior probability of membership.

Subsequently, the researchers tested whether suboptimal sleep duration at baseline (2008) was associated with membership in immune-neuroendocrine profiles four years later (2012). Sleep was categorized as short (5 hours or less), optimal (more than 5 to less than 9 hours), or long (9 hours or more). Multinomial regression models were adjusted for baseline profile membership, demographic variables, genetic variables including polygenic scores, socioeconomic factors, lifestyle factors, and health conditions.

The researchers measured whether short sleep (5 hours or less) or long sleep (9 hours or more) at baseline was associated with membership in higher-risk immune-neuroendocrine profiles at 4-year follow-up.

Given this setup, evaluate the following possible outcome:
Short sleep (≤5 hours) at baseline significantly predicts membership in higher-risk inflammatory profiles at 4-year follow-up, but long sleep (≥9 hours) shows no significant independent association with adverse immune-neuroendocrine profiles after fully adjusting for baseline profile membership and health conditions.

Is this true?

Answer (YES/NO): NO